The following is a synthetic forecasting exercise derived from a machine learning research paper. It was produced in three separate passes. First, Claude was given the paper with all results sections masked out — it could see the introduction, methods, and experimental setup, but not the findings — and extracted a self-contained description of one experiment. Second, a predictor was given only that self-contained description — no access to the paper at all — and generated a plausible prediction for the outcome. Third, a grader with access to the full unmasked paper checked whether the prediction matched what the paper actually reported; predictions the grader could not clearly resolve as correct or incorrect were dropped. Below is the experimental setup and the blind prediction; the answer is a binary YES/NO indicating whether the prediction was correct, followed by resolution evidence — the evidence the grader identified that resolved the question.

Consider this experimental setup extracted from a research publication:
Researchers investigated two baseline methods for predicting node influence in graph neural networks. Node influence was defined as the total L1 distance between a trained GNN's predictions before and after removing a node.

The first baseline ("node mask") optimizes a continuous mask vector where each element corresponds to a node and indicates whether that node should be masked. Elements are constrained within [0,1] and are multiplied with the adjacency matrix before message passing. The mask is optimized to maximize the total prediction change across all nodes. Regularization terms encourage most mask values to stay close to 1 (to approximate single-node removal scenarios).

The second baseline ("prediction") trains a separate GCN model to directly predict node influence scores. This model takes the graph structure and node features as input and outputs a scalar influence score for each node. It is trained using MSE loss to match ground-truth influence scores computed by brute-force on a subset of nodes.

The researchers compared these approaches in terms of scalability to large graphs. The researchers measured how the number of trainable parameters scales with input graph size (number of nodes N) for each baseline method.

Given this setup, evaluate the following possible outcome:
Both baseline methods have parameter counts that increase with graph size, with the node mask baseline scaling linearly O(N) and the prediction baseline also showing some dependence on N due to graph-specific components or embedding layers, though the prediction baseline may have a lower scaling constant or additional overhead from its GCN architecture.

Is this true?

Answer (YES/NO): NO